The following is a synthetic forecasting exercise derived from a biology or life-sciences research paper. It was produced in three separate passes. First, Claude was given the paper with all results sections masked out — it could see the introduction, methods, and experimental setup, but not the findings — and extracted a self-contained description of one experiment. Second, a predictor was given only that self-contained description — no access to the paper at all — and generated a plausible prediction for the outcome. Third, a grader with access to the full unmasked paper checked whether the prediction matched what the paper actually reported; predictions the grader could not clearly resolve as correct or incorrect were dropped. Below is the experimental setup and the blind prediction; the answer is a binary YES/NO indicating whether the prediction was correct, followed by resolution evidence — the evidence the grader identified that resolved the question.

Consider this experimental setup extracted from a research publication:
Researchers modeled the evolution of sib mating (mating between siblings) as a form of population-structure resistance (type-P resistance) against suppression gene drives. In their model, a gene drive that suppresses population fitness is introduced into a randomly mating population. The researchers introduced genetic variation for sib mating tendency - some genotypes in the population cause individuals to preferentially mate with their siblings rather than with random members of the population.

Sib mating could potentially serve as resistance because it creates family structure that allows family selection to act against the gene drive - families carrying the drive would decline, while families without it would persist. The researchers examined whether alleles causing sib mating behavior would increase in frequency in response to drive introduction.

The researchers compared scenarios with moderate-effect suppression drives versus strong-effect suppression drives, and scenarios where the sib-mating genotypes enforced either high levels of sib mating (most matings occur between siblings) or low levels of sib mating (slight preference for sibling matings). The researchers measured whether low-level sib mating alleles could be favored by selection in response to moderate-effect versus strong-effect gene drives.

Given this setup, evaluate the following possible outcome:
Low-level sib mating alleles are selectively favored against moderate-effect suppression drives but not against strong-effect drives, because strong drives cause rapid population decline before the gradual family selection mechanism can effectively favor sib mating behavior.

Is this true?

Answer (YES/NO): NO